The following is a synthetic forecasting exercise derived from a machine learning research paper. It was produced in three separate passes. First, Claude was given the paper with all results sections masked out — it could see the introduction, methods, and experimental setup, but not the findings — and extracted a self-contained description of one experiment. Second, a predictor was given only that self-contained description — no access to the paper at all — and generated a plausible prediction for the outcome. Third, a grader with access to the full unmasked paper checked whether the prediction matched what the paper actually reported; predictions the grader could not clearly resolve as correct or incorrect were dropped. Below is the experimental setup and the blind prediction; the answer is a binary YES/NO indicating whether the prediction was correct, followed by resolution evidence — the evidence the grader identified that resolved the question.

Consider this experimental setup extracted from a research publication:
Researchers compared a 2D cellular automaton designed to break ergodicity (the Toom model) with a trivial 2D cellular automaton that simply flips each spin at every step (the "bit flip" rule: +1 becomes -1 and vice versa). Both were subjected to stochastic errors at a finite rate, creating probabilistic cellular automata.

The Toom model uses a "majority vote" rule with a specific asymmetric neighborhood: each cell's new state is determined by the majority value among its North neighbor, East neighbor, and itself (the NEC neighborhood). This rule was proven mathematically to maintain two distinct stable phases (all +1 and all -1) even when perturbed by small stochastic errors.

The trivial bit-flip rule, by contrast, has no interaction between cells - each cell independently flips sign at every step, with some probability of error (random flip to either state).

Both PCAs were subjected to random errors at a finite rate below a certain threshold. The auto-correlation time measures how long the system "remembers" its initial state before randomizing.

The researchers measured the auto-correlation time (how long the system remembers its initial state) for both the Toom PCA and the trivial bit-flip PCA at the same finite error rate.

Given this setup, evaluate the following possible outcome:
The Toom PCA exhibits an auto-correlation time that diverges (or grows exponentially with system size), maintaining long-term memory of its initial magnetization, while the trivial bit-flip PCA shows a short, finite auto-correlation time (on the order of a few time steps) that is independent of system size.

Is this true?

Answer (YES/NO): NO